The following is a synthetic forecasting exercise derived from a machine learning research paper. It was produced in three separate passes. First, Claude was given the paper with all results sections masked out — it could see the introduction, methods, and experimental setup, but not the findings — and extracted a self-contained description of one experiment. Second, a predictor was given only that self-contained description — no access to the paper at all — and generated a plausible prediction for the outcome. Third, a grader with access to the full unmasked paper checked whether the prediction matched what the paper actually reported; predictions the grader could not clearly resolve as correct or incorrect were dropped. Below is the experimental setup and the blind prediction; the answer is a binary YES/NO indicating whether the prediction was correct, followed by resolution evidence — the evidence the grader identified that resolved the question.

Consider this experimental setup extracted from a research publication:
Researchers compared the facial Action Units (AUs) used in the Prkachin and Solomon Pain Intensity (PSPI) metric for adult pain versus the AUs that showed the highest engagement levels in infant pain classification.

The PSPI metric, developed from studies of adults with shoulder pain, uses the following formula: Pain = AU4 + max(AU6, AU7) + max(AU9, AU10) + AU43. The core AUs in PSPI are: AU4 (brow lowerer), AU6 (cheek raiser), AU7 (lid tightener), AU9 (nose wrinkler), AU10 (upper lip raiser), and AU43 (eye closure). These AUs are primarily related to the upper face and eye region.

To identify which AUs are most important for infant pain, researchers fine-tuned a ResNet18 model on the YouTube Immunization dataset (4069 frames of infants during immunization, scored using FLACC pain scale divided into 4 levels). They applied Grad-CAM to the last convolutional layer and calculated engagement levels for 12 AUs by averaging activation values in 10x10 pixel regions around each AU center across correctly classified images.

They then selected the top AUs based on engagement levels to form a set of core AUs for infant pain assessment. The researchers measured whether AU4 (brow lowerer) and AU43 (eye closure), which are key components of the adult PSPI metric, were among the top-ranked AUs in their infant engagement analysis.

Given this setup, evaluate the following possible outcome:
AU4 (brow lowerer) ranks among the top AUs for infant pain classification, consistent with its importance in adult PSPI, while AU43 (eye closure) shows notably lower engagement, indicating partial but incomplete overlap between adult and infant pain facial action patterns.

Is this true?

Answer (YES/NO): NO